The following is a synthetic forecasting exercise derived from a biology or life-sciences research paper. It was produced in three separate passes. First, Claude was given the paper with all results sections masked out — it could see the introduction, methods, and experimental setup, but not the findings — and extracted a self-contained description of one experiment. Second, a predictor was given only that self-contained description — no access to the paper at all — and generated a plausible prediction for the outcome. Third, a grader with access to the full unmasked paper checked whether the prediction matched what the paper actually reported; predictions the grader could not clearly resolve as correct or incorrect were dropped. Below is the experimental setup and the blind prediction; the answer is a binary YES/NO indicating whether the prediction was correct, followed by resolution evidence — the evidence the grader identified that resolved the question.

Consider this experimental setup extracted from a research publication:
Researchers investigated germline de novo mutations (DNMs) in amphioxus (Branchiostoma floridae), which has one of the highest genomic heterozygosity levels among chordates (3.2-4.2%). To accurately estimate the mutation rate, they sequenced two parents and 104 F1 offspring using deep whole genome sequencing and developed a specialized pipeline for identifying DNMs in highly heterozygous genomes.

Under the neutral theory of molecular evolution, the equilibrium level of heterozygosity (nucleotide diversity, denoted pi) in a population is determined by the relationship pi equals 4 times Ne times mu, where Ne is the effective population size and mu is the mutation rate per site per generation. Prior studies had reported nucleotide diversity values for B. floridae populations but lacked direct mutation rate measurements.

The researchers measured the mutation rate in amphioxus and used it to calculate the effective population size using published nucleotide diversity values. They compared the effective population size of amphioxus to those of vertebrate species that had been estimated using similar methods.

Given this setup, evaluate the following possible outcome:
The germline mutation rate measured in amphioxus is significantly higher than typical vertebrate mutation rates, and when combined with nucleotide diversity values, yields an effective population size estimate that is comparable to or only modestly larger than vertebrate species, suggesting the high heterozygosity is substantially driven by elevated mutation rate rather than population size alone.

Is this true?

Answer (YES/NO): NO